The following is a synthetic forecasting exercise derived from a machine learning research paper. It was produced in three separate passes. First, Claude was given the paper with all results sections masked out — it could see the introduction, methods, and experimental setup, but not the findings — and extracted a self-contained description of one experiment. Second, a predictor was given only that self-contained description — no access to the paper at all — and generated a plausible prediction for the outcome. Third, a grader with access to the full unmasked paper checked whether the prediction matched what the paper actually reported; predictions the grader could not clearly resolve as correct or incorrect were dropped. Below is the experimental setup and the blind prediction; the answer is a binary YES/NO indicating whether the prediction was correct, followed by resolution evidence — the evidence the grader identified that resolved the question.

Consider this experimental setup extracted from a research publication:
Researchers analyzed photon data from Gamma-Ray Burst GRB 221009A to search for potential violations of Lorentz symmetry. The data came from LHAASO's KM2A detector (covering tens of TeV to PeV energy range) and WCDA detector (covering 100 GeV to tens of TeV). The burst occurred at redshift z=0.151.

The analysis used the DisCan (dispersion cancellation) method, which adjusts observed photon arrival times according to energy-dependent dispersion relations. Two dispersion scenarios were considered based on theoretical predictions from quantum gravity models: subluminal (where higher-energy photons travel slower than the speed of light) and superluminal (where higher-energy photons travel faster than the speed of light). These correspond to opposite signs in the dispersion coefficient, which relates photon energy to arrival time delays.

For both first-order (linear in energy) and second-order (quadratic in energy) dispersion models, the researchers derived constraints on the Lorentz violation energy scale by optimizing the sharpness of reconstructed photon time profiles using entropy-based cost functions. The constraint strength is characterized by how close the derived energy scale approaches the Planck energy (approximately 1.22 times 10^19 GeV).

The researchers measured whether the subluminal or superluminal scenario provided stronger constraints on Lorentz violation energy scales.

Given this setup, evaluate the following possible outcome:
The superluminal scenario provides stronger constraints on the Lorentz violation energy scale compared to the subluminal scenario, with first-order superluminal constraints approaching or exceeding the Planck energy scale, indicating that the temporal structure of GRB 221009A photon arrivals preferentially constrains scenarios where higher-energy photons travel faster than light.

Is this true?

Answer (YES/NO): NO